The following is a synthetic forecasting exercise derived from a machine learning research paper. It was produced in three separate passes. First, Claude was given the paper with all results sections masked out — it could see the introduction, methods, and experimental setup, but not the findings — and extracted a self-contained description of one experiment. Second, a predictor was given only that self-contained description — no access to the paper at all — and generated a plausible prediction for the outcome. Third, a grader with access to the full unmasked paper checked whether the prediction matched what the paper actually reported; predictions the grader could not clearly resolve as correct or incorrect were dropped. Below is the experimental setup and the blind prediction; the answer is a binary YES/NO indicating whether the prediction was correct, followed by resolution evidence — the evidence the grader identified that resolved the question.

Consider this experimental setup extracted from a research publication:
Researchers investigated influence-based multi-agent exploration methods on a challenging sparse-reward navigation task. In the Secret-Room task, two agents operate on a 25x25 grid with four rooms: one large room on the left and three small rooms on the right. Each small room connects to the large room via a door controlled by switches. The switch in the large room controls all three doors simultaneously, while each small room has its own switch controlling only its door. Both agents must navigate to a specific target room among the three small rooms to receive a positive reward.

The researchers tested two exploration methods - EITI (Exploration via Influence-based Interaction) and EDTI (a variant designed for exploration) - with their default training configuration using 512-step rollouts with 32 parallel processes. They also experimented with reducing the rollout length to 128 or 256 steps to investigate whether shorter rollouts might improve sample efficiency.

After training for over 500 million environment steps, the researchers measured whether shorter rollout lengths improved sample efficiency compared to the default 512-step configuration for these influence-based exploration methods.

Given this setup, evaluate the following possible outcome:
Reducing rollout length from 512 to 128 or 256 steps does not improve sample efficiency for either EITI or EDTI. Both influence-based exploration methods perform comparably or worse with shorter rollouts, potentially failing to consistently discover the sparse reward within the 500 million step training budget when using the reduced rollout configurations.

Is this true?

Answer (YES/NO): YES